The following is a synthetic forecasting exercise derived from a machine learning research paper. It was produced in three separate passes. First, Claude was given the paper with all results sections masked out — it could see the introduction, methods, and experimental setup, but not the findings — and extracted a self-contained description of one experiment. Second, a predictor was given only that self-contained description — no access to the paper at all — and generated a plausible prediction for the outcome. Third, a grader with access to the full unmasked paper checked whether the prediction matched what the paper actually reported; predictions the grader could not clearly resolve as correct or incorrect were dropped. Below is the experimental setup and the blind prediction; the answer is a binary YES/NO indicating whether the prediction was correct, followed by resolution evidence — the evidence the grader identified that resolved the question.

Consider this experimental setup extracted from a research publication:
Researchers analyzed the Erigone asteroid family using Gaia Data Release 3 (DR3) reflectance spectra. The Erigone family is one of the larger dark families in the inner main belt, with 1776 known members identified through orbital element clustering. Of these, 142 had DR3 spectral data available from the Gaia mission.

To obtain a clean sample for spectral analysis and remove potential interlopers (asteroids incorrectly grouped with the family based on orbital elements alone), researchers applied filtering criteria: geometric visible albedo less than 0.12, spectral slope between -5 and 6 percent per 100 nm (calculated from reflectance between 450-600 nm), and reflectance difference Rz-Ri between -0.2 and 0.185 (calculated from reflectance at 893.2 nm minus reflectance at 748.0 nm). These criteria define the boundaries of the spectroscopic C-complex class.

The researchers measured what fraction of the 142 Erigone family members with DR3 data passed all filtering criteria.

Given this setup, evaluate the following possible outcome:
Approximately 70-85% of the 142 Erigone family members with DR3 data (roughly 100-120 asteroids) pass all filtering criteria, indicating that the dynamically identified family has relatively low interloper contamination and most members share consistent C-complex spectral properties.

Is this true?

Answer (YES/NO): NO